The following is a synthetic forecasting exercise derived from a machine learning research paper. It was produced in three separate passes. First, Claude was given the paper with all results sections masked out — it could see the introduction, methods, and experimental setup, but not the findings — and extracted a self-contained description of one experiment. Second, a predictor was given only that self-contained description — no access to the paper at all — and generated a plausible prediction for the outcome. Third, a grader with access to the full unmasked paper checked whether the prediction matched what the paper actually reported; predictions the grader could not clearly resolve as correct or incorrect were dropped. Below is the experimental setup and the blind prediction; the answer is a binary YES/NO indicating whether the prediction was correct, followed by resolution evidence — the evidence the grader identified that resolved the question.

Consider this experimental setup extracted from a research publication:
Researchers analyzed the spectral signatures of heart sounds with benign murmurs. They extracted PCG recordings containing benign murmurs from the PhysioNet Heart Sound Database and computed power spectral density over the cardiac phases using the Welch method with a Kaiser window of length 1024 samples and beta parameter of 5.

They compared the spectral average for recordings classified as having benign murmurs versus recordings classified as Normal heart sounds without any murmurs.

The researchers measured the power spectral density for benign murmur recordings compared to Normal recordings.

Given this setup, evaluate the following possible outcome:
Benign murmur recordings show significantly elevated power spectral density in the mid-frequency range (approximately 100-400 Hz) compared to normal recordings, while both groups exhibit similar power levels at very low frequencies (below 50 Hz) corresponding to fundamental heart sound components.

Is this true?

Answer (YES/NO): NO